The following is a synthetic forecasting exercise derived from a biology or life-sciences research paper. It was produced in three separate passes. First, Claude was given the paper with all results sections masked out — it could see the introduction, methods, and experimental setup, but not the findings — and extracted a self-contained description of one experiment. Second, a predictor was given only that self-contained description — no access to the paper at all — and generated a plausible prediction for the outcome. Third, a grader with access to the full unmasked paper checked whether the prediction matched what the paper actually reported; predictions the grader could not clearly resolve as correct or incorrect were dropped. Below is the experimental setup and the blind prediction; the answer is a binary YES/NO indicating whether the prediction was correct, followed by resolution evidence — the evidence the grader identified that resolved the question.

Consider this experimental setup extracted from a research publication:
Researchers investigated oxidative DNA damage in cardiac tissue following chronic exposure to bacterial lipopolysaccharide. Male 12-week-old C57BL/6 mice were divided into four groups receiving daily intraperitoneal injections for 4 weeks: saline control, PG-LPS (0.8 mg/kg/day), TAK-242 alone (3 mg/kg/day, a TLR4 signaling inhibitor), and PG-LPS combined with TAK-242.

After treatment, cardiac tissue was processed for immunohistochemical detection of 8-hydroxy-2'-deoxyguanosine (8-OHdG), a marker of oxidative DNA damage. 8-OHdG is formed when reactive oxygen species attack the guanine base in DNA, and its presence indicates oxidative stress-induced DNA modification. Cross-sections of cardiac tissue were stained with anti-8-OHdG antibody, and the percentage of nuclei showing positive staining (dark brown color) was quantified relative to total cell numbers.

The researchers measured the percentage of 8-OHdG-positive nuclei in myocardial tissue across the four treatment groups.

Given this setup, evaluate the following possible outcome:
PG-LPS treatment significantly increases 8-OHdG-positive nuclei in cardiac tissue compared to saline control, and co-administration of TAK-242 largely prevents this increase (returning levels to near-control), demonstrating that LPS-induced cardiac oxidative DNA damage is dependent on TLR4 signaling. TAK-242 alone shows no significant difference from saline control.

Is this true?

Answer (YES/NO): NO